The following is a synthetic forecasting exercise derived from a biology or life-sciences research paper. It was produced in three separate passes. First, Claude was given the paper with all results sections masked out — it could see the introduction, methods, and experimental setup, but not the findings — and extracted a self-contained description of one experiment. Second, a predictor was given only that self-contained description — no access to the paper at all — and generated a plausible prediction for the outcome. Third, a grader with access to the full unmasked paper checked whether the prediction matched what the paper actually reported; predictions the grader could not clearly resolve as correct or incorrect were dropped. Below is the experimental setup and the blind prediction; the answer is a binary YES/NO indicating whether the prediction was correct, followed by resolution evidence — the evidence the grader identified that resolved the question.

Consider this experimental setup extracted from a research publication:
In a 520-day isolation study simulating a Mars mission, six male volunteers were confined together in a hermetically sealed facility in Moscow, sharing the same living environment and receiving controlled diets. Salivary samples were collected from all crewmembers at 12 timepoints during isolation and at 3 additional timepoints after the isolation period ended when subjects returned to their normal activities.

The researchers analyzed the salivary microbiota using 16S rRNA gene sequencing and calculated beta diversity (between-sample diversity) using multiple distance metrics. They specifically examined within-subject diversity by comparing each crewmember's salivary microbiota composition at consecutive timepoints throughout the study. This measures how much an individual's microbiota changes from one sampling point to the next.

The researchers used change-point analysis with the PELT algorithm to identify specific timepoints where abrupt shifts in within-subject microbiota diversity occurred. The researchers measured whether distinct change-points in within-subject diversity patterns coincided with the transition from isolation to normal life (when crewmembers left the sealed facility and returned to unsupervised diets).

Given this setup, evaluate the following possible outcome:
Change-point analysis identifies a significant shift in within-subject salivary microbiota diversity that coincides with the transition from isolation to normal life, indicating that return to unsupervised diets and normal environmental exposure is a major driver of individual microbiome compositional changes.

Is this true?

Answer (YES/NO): NO